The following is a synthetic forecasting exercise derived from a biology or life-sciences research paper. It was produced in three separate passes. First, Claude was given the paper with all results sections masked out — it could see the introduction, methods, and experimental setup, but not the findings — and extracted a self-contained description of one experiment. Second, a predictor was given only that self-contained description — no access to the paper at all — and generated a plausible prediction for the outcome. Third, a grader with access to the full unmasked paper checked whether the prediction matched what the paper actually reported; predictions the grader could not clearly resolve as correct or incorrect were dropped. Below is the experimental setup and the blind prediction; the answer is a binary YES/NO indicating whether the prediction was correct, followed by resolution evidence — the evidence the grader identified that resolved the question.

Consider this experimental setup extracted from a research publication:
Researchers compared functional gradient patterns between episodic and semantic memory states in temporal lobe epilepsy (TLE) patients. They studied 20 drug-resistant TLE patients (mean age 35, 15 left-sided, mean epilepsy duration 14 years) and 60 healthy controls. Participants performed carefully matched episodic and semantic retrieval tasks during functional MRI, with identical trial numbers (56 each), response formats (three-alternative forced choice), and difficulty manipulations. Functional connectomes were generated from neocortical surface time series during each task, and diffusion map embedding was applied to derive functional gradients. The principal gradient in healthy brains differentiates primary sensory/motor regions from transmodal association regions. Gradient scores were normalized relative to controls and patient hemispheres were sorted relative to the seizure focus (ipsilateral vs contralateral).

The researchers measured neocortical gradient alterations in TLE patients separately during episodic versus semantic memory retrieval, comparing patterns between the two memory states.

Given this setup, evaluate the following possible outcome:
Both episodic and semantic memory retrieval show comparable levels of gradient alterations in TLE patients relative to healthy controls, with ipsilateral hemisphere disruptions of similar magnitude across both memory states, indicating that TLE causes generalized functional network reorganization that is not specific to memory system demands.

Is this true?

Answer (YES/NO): NO